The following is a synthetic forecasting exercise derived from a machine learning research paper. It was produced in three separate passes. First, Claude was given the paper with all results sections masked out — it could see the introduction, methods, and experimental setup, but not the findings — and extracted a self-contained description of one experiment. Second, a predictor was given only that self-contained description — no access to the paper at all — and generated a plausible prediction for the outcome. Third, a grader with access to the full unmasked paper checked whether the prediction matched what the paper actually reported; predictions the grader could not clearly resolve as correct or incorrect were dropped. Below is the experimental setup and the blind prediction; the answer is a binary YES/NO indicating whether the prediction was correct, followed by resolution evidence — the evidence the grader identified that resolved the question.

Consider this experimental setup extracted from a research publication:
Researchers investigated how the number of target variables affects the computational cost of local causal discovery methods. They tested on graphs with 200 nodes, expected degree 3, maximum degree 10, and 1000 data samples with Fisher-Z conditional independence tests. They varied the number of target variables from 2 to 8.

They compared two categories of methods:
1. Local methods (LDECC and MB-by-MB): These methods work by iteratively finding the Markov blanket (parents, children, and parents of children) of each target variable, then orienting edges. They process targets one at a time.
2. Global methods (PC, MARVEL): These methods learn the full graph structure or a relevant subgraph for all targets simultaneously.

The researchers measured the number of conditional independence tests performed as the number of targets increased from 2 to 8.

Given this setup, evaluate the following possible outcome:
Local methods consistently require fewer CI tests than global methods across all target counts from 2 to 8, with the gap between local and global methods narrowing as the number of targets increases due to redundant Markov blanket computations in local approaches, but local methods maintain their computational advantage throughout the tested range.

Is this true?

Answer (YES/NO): NO